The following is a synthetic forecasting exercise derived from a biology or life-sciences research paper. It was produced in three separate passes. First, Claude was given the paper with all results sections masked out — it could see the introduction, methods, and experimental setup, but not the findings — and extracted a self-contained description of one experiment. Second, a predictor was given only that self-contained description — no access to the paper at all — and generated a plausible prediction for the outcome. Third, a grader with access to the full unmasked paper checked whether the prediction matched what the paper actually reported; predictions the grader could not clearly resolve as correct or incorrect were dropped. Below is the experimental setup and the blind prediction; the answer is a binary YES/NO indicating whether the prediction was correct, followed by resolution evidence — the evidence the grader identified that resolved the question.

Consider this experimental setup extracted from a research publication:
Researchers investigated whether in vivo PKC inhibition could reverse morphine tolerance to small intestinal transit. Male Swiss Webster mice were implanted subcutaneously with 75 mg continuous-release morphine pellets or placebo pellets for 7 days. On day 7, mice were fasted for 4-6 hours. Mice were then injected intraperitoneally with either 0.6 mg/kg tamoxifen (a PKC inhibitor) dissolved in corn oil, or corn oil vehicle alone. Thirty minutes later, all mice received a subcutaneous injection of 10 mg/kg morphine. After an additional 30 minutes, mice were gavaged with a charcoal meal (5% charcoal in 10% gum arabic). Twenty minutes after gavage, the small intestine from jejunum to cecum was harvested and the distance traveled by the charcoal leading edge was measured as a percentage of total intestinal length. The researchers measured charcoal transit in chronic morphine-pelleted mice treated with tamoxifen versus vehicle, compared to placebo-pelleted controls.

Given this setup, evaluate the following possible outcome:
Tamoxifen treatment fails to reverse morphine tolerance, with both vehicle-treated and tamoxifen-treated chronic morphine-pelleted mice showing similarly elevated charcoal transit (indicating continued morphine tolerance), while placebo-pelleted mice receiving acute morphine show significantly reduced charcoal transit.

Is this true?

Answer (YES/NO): NO